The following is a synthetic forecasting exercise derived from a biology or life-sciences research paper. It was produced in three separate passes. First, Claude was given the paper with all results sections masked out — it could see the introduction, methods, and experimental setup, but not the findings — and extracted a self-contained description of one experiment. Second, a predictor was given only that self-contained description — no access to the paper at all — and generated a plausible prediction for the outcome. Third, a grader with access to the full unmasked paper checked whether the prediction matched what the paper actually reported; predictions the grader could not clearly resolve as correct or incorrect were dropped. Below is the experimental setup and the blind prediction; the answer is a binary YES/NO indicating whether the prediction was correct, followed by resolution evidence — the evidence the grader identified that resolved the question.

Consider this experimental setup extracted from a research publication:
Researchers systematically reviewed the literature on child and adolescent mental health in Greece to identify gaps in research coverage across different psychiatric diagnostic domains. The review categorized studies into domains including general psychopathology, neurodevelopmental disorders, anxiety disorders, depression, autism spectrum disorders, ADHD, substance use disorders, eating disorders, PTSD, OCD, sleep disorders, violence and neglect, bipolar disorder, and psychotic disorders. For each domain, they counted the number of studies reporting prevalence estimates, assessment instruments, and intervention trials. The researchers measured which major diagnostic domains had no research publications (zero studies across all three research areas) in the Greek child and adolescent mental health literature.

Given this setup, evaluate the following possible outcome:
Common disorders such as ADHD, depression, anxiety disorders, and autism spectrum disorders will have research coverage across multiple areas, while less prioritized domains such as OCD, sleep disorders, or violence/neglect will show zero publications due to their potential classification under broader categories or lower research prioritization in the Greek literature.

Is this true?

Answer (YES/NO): NO